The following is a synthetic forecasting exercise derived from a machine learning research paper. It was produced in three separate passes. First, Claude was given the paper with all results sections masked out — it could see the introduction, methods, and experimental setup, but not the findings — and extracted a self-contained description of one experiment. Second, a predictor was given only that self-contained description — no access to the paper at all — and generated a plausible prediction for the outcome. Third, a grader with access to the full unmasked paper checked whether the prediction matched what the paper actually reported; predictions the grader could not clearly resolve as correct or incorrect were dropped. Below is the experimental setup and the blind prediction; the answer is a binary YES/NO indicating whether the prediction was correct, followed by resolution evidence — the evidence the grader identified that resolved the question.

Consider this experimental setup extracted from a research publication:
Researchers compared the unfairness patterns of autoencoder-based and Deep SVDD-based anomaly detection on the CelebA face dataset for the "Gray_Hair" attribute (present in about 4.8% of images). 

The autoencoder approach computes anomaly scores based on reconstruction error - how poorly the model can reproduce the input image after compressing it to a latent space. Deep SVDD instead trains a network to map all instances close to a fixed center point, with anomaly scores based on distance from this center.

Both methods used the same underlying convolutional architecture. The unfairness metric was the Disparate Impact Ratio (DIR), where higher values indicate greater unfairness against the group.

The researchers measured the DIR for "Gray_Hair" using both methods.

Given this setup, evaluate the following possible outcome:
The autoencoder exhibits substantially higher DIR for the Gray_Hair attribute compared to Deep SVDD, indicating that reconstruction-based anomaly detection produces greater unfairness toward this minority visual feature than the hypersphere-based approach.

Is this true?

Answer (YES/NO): NO